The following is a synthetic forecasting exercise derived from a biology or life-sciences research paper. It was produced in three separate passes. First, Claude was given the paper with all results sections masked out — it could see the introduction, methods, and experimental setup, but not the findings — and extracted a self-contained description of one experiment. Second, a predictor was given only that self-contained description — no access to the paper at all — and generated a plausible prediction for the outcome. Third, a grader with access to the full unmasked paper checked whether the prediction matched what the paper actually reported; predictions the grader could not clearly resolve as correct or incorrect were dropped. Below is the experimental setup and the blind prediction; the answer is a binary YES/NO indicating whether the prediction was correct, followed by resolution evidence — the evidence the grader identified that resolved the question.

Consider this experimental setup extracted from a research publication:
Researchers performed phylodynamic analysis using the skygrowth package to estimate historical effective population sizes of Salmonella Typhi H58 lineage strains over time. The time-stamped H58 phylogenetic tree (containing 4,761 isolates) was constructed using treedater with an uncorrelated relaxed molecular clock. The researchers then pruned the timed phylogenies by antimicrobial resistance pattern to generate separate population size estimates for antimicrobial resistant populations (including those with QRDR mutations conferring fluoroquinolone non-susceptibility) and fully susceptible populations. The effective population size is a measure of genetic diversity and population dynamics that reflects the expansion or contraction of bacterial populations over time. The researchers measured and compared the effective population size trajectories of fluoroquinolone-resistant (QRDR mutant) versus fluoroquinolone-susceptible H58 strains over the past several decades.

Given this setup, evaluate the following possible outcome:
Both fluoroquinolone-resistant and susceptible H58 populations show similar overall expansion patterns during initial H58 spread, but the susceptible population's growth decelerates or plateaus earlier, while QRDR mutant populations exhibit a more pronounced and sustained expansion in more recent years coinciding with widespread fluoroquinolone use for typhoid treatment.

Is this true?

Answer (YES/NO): NO